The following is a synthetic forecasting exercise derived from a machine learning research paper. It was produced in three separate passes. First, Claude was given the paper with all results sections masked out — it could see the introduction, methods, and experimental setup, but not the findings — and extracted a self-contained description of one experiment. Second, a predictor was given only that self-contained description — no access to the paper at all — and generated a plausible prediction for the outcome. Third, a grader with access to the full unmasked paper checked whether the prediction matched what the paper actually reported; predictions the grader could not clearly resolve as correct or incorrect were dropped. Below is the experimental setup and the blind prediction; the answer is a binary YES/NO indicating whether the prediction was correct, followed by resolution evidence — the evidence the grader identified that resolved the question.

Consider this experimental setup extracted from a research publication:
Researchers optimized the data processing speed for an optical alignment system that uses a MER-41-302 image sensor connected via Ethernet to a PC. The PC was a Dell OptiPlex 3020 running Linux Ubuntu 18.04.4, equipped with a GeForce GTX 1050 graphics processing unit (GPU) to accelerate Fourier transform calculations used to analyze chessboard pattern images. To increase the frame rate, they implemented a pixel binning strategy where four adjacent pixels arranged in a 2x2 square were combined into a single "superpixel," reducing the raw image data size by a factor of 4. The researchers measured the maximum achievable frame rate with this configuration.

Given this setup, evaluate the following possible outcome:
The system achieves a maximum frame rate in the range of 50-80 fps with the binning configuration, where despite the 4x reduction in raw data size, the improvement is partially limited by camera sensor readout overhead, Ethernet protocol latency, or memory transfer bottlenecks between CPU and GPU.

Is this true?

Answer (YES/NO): NO